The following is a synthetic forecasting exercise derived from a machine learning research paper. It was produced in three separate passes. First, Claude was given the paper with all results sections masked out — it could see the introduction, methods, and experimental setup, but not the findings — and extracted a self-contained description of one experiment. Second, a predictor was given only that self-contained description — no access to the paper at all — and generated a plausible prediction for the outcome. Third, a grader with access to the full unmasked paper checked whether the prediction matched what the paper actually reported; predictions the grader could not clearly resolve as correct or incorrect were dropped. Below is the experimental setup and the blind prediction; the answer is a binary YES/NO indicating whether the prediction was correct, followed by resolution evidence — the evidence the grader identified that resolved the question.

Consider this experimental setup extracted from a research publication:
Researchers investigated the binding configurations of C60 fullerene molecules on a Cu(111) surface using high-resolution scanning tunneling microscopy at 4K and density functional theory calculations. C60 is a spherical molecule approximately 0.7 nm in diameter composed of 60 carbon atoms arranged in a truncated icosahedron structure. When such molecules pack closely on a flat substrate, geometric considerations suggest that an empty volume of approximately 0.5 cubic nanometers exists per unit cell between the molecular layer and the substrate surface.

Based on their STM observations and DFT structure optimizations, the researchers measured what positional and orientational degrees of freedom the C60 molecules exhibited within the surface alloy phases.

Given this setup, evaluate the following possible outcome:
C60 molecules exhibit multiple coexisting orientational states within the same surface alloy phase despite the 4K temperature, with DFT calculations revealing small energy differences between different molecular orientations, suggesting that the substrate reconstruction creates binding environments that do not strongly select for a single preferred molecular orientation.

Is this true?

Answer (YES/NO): NO